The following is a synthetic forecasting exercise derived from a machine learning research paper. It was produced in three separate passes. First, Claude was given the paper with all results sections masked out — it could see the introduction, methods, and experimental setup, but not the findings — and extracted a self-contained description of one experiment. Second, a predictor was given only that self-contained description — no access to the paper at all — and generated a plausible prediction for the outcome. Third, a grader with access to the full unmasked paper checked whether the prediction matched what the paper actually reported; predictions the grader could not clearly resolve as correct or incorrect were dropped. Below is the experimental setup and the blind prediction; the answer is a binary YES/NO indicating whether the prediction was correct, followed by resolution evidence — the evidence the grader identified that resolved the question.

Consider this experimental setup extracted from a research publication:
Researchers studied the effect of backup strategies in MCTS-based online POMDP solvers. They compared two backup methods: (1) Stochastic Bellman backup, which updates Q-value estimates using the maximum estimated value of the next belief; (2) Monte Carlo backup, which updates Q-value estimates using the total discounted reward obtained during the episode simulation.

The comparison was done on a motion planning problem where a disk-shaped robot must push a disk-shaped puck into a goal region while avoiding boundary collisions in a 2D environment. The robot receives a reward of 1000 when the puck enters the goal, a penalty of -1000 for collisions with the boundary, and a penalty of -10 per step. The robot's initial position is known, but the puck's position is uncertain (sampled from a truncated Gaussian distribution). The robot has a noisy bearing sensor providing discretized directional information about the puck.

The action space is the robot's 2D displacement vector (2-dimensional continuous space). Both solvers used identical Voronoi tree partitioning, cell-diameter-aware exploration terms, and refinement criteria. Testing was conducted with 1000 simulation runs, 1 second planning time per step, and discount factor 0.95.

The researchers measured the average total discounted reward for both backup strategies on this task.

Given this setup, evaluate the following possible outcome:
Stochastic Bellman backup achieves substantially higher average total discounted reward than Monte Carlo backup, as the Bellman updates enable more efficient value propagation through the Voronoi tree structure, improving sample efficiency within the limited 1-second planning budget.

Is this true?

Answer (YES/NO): YES